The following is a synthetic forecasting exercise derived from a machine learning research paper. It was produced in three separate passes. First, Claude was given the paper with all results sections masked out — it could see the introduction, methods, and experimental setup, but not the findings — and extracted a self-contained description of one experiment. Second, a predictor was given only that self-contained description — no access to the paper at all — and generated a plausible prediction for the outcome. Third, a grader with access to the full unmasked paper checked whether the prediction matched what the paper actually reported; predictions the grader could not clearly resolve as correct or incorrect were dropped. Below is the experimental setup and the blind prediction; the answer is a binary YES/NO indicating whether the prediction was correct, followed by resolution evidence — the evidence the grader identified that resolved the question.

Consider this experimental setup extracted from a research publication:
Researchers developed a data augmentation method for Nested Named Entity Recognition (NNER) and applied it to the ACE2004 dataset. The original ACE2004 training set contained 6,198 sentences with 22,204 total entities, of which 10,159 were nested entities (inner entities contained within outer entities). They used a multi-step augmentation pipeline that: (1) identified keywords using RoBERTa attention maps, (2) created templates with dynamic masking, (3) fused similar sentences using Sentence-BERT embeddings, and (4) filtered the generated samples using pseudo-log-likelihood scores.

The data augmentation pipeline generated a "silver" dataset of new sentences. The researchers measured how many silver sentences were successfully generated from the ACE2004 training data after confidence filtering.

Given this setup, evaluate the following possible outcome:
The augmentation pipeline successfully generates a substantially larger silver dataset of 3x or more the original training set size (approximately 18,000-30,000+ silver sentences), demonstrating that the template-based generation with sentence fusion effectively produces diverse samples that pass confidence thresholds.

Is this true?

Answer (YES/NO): NO